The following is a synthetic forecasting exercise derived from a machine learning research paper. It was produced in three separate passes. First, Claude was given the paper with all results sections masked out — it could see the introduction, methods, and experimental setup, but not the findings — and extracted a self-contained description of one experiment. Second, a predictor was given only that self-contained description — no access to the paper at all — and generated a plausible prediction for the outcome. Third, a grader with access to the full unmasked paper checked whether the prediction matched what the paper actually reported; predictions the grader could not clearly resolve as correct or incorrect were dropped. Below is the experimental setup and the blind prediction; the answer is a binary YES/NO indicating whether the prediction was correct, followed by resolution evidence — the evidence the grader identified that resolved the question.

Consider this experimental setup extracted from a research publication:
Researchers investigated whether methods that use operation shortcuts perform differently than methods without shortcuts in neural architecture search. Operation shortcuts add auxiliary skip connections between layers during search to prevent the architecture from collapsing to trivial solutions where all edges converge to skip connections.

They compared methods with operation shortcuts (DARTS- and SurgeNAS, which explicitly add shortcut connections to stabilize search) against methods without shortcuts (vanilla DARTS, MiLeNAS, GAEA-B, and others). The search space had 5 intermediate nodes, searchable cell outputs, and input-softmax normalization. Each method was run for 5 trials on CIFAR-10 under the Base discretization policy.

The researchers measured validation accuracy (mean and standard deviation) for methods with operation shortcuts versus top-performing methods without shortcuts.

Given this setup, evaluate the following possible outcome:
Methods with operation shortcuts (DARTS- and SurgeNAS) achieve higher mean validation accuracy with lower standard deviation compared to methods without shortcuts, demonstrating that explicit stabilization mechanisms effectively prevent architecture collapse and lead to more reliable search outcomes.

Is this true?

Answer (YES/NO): NO